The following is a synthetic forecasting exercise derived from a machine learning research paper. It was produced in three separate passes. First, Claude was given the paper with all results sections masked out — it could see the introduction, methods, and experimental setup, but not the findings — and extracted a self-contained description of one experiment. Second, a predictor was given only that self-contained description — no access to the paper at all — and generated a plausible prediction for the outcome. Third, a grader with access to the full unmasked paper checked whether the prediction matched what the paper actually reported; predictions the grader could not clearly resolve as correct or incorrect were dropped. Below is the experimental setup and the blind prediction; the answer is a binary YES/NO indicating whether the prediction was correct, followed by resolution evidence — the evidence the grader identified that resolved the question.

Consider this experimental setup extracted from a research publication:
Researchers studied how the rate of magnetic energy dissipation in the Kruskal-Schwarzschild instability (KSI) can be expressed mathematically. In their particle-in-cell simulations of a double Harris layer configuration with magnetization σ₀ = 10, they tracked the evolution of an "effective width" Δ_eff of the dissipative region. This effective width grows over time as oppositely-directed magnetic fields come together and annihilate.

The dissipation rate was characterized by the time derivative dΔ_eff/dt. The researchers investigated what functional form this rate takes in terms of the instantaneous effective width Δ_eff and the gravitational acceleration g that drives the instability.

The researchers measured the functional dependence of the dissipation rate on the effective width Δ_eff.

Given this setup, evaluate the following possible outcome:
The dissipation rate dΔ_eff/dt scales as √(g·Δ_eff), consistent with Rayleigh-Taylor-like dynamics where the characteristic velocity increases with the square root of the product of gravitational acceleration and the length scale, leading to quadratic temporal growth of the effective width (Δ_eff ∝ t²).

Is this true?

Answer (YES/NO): YES